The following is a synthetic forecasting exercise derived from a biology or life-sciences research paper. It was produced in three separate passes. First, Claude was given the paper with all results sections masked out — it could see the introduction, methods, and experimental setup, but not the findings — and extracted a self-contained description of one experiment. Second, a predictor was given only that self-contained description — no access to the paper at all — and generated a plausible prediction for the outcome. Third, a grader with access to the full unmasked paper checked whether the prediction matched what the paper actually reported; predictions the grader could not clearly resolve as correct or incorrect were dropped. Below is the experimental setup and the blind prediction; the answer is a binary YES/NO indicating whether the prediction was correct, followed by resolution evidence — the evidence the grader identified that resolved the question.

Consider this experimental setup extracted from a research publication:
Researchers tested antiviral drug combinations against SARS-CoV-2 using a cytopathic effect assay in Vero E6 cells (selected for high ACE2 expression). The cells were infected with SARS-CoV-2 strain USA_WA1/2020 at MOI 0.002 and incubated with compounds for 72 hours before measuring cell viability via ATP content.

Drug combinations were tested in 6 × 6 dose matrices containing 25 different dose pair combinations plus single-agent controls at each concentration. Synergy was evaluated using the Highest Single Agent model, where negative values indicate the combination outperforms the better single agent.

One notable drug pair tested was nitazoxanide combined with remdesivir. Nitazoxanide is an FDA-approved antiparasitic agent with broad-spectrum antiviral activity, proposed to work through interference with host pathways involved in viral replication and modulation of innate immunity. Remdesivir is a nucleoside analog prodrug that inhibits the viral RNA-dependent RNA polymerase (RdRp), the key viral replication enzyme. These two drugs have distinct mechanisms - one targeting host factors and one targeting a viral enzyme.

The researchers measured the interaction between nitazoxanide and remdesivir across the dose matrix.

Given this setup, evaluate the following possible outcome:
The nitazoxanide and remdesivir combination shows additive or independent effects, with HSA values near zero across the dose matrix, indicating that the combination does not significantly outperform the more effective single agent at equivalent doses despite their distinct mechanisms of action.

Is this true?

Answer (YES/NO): NO